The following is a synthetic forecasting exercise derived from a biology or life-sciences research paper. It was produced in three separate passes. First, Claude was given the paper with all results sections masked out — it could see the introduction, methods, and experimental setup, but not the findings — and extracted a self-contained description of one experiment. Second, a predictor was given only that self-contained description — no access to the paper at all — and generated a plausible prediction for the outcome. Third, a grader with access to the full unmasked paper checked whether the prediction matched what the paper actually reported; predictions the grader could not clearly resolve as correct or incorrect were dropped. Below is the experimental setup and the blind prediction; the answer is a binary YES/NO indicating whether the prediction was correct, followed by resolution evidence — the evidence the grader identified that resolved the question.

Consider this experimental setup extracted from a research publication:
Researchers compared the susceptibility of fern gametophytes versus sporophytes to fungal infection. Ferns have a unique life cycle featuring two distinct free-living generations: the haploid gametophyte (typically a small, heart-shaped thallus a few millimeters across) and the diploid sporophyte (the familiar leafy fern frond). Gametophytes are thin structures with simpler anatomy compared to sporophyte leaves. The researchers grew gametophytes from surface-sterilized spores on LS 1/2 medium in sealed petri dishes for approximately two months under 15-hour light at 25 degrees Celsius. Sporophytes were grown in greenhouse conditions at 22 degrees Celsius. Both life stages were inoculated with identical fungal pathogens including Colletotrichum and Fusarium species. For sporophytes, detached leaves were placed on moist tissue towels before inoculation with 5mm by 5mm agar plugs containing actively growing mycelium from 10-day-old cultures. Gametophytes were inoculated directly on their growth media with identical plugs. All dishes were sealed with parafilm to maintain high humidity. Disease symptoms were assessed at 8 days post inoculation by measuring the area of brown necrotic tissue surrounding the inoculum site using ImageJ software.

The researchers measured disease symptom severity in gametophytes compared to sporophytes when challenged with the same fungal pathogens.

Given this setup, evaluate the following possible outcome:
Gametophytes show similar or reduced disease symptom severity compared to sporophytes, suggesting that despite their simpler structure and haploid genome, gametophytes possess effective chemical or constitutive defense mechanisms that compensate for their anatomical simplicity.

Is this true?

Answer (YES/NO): YES